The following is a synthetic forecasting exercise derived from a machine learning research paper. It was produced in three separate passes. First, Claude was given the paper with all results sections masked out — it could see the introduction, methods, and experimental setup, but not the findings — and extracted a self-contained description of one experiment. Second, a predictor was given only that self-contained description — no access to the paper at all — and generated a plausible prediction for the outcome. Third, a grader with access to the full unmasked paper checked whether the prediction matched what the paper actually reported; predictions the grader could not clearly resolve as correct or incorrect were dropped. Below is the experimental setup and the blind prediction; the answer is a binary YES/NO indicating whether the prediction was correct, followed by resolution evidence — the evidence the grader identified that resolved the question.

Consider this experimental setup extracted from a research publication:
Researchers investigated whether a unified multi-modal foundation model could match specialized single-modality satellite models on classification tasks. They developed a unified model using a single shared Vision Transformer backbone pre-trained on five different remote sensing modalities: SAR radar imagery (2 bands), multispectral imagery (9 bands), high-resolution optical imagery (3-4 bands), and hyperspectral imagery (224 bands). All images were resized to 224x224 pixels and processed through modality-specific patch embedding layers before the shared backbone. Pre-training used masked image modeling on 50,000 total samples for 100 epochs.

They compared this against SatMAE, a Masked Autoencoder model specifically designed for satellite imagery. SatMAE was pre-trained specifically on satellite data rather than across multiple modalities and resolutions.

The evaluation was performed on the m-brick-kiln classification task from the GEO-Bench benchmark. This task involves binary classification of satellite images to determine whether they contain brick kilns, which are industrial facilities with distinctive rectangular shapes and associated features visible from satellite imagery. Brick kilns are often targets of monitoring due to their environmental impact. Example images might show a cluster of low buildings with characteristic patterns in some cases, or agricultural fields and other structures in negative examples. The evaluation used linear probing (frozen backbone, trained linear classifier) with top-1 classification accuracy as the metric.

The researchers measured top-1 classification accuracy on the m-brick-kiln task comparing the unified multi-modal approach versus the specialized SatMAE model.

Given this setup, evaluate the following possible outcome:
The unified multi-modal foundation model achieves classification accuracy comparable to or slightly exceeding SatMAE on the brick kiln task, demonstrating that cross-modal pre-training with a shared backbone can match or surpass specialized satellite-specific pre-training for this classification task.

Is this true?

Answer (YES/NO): NO